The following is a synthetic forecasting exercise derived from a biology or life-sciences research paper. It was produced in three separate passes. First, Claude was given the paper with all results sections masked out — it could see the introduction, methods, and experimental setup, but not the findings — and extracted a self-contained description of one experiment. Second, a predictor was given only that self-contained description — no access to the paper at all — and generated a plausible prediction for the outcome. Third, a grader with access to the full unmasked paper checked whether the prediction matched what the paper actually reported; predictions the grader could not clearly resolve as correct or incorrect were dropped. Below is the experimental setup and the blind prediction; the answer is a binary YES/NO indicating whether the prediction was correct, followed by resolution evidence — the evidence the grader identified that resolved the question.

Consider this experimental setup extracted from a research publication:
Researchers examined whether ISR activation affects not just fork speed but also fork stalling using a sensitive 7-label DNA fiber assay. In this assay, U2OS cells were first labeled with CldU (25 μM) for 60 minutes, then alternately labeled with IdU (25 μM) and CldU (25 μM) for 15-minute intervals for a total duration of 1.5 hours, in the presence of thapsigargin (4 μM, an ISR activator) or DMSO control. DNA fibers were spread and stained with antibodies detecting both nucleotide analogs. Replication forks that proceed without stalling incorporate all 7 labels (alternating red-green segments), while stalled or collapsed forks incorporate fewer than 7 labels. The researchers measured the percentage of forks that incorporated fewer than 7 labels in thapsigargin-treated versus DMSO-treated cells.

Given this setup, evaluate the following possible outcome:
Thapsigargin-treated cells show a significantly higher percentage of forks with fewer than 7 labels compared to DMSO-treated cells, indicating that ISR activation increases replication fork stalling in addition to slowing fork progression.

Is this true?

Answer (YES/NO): YES